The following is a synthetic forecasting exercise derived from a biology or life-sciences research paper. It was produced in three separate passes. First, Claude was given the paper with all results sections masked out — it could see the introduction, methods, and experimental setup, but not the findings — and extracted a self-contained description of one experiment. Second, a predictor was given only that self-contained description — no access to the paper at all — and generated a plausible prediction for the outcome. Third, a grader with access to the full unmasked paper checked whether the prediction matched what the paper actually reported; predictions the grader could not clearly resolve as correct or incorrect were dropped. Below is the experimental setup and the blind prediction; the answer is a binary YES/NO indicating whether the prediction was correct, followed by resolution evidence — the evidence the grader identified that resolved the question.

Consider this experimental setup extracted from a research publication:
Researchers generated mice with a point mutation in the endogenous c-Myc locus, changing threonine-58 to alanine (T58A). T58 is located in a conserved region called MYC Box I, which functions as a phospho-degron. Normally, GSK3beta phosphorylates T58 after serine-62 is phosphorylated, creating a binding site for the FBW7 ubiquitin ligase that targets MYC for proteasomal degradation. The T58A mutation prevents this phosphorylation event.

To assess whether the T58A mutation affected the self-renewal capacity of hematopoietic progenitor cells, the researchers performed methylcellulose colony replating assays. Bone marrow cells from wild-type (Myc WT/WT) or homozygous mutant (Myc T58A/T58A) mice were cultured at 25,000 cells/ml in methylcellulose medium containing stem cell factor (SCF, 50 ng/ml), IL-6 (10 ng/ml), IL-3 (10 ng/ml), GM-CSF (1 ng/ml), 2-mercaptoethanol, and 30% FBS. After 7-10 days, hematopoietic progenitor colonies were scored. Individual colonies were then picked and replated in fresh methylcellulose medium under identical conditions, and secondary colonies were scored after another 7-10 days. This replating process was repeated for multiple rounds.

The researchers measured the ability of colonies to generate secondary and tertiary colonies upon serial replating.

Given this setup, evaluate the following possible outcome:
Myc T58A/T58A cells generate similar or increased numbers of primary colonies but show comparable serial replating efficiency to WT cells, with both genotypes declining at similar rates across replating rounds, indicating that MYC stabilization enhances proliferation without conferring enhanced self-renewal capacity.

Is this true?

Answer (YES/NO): NO